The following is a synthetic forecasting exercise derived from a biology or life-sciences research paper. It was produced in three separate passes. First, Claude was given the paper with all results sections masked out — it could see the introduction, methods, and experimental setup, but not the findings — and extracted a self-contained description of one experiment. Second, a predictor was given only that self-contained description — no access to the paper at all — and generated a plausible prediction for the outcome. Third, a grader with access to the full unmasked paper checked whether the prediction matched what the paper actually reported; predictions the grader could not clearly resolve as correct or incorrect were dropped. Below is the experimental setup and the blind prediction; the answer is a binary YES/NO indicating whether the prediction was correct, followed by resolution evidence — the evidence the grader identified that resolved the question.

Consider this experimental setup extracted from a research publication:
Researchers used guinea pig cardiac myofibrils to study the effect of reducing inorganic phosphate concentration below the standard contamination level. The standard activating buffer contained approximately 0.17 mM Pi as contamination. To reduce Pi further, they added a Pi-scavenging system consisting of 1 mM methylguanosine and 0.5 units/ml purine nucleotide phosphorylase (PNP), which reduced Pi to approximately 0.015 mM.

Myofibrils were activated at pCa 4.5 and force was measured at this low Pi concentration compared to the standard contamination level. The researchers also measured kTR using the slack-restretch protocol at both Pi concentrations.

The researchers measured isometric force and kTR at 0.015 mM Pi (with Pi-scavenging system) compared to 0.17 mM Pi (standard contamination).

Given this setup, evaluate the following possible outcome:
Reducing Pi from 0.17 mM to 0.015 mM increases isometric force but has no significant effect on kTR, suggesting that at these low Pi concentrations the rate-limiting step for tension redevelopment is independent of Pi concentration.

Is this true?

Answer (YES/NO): YES